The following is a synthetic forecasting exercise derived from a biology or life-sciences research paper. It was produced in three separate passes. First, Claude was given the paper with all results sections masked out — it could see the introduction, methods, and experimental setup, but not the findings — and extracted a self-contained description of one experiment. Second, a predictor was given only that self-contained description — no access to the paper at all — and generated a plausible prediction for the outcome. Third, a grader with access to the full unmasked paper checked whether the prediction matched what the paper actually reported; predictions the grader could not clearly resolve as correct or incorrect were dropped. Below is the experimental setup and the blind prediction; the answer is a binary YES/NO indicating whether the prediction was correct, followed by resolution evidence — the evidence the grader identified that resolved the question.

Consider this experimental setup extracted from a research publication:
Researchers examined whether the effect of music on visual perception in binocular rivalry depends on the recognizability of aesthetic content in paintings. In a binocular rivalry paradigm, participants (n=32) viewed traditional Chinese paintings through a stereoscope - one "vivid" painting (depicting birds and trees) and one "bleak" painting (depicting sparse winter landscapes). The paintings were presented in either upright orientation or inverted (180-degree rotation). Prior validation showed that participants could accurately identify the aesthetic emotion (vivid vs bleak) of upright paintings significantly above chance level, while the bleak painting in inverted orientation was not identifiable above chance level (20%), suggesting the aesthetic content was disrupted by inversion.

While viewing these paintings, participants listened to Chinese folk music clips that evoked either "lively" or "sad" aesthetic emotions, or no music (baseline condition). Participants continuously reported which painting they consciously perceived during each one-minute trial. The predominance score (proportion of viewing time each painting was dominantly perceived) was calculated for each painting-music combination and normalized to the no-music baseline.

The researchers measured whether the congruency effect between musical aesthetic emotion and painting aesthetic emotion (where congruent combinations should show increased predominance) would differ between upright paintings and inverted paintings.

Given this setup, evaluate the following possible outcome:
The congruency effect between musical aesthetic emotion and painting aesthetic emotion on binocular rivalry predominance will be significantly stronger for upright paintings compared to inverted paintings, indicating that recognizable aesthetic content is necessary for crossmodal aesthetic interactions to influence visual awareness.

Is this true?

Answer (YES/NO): YES